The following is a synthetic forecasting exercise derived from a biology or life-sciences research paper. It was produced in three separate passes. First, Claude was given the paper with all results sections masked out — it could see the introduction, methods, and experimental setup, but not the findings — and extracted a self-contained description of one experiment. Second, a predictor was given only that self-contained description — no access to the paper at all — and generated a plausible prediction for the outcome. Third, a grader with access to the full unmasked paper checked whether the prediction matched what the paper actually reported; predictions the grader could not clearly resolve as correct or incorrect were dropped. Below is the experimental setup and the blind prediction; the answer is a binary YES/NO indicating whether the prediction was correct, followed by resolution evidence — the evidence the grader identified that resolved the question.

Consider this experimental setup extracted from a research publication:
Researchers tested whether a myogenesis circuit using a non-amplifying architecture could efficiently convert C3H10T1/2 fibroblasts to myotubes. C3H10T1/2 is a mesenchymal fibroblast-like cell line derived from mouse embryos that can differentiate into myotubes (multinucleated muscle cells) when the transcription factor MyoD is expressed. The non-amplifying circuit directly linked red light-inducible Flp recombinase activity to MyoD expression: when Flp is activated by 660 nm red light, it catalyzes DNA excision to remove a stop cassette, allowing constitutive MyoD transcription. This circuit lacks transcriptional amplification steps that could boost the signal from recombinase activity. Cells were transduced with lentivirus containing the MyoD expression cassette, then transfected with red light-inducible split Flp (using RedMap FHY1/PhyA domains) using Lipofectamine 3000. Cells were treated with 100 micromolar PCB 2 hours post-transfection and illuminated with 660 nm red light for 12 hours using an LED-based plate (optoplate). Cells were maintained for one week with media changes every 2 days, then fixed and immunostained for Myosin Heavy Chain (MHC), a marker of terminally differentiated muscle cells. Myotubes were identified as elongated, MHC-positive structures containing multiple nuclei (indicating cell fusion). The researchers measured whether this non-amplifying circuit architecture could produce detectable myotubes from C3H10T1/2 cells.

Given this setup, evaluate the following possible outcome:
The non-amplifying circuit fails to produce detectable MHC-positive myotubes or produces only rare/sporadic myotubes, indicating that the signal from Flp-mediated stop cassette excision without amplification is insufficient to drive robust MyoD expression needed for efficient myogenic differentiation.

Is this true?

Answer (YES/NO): YES